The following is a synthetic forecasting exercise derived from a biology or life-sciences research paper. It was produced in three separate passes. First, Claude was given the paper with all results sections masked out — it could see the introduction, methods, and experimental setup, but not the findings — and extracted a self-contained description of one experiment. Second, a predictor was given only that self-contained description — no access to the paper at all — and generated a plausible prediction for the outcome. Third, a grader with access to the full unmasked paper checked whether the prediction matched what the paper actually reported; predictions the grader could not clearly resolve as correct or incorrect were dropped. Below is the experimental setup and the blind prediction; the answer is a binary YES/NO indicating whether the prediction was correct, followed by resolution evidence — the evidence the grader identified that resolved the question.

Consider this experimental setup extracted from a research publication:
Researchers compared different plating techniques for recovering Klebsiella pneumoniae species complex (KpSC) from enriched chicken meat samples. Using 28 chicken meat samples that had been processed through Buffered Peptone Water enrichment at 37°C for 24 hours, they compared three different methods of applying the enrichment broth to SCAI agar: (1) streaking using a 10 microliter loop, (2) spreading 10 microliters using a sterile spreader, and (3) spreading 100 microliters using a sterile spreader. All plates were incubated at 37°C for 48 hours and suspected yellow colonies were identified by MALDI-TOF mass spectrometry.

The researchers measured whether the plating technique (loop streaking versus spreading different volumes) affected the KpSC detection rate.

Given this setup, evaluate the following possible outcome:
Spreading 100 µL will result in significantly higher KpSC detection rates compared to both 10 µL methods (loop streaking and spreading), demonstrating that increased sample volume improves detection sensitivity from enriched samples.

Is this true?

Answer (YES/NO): NO